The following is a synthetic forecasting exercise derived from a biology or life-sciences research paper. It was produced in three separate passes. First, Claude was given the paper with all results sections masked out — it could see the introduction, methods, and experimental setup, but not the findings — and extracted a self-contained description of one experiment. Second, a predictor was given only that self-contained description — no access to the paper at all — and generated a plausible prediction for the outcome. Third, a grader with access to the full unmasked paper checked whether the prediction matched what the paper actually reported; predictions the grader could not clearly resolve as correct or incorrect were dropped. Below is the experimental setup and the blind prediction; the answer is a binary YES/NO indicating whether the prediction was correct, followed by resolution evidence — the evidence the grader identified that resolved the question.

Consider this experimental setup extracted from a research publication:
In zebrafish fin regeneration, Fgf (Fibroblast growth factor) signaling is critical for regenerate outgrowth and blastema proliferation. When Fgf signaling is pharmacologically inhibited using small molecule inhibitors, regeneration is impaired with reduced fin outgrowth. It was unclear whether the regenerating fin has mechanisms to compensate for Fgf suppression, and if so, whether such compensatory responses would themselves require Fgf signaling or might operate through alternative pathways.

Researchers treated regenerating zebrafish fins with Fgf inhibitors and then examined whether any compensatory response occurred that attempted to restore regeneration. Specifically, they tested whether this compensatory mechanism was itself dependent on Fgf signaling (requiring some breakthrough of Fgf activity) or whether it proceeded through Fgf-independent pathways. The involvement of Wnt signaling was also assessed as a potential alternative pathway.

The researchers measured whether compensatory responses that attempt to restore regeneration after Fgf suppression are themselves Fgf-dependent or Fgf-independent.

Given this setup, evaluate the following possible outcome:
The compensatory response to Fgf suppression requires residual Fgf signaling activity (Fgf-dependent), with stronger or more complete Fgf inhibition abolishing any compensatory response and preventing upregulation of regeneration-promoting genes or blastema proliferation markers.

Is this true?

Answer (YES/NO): NO